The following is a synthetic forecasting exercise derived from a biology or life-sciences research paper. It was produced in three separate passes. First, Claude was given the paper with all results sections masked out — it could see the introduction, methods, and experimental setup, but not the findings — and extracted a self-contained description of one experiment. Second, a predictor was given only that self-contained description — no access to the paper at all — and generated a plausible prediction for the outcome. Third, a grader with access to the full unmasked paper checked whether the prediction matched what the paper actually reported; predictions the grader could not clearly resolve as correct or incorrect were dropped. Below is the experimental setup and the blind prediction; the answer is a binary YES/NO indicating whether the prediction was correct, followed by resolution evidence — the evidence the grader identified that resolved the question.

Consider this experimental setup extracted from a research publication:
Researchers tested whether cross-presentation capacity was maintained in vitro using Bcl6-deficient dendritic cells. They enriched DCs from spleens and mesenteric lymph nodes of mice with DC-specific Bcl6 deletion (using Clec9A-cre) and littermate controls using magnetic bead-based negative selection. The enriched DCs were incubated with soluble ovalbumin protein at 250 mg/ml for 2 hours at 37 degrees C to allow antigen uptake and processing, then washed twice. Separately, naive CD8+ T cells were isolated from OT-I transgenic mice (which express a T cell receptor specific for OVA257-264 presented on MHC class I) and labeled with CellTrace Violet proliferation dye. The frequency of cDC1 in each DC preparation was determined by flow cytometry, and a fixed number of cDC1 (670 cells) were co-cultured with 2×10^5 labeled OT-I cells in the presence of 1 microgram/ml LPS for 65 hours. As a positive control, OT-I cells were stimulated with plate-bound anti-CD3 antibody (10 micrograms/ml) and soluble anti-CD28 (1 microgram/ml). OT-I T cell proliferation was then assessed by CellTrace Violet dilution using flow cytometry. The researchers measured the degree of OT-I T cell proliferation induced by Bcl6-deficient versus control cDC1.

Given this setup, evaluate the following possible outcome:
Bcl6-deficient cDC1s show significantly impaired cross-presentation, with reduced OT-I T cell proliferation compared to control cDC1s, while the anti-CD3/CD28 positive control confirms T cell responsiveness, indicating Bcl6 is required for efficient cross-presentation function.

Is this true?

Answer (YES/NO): NO